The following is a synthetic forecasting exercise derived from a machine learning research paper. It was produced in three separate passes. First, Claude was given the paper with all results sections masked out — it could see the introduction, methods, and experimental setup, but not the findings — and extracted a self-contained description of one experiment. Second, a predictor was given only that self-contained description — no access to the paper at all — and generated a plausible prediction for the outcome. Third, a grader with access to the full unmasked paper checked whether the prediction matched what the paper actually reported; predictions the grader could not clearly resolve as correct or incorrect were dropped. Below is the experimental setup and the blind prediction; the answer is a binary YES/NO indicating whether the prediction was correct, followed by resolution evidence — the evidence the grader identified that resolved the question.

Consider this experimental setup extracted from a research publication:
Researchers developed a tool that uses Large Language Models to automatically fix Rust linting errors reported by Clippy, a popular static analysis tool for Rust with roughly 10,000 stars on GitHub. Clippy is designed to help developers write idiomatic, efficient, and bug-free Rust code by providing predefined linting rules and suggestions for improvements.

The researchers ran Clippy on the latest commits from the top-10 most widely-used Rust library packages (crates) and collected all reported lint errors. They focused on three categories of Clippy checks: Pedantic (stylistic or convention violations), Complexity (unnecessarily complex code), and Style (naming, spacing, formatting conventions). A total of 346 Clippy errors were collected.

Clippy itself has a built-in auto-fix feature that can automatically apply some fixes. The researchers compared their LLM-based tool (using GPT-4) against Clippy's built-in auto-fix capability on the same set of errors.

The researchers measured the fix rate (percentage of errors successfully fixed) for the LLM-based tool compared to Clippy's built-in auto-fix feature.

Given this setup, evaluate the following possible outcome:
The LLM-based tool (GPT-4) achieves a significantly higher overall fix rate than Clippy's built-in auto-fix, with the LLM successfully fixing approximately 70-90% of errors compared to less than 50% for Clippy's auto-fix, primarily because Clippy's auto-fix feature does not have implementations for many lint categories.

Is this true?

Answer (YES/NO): YES